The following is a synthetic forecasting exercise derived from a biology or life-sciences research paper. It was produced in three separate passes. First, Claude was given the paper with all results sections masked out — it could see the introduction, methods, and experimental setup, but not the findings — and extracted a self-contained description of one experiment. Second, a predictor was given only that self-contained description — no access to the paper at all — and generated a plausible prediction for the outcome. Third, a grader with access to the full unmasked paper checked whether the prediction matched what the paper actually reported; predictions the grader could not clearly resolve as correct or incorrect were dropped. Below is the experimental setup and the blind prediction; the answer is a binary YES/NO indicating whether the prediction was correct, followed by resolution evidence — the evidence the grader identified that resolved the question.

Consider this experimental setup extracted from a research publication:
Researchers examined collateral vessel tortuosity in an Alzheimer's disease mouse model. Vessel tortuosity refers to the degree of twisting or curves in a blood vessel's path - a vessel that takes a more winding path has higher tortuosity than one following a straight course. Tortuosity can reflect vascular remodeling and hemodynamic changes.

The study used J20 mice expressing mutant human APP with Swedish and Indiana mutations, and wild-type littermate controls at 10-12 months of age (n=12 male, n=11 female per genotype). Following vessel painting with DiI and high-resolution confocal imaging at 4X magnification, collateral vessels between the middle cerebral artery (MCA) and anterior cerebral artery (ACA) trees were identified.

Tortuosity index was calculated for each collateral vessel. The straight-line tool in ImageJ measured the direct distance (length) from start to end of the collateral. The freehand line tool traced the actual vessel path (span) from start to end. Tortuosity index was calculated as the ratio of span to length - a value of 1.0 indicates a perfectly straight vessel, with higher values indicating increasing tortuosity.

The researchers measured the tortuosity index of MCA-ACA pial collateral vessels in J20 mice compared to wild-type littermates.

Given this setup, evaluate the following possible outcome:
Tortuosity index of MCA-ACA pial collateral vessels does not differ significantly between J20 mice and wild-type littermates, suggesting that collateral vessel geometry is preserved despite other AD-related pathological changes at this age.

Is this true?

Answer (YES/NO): NO